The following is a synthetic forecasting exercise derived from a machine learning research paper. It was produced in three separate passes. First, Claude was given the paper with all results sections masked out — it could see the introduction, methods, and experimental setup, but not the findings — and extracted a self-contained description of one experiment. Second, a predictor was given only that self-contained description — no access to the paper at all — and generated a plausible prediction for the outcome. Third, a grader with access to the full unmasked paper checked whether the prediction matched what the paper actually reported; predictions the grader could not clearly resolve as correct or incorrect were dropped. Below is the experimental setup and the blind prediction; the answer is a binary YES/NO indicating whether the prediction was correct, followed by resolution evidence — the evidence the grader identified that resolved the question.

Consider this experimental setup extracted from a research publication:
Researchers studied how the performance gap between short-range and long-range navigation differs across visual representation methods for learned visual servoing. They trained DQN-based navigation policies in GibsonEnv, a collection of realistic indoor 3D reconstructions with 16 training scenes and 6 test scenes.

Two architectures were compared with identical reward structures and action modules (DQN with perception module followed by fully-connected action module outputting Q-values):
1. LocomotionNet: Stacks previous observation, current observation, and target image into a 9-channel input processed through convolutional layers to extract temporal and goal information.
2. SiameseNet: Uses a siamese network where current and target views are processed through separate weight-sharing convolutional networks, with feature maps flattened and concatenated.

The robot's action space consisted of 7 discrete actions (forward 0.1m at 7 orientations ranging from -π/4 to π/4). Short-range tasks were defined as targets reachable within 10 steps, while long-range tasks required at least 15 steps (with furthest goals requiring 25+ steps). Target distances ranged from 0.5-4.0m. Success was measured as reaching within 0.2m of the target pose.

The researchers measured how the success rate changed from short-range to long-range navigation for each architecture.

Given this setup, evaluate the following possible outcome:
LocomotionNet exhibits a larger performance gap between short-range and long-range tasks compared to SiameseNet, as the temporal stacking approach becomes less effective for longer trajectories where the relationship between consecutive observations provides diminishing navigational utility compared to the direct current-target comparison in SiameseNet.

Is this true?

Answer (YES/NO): NO